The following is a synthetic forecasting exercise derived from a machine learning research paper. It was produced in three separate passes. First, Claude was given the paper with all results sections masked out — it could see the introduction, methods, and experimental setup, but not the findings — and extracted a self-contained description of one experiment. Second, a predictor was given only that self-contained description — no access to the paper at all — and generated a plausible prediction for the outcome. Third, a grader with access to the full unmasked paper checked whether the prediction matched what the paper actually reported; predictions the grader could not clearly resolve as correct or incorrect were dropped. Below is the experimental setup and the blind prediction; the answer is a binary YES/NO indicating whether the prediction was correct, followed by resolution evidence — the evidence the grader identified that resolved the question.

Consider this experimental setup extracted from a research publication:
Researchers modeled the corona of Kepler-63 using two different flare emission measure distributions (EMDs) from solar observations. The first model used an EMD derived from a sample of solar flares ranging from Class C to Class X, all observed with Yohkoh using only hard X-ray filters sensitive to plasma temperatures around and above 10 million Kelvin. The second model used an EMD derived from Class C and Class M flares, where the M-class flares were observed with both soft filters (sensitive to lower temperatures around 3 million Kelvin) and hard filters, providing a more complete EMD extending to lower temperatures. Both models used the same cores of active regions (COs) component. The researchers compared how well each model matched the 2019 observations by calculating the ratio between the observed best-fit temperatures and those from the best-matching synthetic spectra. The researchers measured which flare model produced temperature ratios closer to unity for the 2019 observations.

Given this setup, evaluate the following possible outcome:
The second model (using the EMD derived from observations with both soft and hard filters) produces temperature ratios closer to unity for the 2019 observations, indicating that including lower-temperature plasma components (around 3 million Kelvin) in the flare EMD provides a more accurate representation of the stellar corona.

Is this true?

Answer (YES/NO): YES